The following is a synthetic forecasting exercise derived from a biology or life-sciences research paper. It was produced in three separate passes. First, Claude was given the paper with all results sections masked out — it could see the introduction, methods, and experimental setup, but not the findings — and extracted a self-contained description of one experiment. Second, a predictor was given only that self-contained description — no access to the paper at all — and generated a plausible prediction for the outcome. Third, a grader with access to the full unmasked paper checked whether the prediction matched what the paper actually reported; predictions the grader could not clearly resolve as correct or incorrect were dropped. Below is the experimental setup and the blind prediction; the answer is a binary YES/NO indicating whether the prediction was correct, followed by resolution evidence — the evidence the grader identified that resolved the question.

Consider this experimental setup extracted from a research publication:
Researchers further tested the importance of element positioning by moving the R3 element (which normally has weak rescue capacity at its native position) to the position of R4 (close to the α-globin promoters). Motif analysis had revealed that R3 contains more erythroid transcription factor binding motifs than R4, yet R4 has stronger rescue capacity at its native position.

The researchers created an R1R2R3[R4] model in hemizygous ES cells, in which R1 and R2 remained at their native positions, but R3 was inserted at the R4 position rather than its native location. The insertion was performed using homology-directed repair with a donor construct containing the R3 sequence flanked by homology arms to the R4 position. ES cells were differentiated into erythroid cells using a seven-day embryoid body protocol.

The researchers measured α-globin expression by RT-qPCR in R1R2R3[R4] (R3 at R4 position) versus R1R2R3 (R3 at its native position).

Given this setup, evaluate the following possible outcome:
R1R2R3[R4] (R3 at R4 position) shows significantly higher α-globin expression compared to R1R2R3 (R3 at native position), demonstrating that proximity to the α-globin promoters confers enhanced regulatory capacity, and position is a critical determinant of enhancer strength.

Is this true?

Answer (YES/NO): YES